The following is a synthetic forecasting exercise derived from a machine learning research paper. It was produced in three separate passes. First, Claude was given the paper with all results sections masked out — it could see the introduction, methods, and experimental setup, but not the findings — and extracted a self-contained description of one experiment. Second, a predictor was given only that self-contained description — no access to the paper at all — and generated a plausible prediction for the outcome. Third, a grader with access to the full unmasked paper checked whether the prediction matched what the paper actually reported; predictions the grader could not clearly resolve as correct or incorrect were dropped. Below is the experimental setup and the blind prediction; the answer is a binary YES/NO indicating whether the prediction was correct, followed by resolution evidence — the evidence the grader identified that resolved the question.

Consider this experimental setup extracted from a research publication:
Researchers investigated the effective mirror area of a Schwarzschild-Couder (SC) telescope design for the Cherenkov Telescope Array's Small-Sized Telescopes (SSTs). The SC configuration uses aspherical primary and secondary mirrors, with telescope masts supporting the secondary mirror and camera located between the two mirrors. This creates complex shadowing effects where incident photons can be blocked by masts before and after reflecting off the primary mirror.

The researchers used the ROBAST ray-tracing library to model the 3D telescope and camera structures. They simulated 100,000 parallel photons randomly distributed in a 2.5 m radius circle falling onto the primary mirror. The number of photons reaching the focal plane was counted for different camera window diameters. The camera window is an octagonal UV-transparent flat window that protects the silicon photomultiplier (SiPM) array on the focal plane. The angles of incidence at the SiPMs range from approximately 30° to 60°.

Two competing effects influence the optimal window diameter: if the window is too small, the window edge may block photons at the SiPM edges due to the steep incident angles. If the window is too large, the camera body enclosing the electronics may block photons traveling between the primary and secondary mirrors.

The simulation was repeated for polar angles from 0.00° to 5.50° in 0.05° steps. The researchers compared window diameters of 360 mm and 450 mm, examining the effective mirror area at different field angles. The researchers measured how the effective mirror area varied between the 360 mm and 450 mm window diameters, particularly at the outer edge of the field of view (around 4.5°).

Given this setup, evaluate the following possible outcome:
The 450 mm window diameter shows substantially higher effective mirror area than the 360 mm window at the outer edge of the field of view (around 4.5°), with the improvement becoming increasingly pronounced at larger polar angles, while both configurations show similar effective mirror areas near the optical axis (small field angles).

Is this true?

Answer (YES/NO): YES